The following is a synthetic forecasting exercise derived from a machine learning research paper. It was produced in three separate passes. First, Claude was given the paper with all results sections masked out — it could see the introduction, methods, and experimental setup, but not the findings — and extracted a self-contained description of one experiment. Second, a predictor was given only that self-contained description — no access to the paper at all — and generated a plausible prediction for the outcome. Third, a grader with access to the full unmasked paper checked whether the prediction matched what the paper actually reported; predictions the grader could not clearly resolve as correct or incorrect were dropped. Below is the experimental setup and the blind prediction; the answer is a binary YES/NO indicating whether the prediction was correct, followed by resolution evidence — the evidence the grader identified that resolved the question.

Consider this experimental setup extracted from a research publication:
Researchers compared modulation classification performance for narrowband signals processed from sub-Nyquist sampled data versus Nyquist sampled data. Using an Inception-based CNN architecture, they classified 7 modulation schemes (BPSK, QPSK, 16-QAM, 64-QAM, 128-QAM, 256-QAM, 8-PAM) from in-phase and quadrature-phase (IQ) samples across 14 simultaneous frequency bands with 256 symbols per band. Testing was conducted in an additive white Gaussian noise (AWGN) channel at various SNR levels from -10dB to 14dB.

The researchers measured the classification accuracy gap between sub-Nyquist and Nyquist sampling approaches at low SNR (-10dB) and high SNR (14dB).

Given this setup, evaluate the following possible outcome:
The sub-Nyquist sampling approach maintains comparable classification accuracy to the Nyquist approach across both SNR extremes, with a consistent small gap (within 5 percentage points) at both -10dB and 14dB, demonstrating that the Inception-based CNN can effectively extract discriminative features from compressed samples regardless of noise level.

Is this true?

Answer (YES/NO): NO